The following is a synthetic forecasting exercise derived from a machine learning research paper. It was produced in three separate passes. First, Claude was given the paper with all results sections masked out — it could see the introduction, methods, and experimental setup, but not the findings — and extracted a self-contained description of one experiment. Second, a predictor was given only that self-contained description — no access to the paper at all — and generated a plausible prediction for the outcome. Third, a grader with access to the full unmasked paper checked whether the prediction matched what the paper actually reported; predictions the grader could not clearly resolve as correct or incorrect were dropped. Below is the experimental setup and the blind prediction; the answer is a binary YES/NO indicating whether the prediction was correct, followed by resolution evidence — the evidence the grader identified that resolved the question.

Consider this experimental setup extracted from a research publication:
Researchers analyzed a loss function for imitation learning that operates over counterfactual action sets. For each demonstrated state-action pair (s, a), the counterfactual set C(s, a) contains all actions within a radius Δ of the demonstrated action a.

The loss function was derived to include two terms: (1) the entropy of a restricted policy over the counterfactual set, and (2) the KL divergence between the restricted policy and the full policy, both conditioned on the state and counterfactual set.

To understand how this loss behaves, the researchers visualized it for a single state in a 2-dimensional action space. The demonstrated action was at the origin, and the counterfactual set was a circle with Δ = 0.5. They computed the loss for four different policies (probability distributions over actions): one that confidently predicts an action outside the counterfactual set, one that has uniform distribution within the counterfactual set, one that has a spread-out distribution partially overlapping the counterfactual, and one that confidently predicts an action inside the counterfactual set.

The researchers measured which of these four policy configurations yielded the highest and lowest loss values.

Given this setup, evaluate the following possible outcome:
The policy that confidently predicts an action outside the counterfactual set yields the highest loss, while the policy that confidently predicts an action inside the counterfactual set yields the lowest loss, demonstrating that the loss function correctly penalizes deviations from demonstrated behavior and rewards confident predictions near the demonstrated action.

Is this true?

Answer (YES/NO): YES